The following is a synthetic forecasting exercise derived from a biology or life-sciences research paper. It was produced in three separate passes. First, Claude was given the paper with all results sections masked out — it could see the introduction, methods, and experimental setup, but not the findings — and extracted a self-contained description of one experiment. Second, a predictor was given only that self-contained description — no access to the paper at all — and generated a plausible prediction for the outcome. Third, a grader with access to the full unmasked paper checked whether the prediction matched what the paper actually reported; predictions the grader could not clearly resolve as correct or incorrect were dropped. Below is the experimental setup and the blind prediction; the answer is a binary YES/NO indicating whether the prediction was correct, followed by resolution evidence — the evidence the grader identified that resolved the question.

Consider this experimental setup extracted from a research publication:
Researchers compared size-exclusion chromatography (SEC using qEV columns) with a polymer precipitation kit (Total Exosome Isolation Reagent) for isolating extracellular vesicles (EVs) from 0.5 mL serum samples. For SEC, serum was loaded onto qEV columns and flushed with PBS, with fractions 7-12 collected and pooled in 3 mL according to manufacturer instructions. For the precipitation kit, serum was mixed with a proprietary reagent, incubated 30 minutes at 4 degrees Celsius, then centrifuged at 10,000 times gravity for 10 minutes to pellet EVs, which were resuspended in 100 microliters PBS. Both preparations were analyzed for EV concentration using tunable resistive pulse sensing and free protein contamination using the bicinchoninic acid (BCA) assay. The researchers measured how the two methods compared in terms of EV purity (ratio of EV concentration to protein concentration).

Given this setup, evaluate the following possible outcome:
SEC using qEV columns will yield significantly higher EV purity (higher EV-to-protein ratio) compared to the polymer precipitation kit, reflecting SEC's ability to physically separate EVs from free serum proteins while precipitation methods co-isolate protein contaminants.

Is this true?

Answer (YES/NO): YES